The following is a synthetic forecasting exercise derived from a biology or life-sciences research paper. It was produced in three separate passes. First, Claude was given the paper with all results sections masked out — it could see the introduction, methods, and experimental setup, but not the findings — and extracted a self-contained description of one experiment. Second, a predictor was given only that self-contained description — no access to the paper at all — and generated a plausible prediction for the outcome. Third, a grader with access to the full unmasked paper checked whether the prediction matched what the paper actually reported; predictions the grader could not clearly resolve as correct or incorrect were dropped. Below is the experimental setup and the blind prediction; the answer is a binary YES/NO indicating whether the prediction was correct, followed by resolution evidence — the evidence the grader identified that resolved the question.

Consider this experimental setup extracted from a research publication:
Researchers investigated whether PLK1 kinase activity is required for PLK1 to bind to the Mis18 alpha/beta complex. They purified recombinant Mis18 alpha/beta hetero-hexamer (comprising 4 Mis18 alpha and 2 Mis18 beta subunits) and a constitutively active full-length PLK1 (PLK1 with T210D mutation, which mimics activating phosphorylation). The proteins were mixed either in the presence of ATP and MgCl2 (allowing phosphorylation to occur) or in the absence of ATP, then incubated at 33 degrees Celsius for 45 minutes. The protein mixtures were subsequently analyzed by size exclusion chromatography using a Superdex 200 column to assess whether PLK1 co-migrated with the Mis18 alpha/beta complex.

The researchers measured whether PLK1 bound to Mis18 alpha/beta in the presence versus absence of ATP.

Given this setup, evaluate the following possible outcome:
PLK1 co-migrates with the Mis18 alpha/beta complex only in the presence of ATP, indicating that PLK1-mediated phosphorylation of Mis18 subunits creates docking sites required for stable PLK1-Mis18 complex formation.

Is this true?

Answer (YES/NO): NO